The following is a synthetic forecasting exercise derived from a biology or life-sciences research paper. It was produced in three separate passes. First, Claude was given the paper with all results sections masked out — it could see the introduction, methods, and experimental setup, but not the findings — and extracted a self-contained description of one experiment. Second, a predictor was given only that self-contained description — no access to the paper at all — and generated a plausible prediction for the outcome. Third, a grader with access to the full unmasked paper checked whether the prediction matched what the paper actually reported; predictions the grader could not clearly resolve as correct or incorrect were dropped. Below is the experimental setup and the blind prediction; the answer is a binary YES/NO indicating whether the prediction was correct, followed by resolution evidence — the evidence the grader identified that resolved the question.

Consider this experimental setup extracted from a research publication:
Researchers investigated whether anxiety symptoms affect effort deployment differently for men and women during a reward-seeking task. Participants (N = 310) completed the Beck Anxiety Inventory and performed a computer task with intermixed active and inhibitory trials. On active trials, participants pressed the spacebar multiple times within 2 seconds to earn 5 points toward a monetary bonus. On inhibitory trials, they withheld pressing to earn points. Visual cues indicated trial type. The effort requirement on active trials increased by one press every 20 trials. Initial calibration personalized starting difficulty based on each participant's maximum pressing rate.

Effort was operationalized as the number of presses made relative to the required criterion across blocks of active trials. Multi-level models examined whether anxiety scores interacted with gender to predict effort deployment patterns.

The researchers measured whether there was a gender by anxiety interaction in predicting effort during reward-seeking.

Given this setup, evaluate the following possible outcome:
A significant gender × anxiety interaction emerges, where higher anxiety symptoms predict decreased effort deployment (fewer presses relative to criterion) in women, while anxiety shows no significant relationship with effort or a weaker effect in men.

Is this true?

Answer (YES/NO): NO